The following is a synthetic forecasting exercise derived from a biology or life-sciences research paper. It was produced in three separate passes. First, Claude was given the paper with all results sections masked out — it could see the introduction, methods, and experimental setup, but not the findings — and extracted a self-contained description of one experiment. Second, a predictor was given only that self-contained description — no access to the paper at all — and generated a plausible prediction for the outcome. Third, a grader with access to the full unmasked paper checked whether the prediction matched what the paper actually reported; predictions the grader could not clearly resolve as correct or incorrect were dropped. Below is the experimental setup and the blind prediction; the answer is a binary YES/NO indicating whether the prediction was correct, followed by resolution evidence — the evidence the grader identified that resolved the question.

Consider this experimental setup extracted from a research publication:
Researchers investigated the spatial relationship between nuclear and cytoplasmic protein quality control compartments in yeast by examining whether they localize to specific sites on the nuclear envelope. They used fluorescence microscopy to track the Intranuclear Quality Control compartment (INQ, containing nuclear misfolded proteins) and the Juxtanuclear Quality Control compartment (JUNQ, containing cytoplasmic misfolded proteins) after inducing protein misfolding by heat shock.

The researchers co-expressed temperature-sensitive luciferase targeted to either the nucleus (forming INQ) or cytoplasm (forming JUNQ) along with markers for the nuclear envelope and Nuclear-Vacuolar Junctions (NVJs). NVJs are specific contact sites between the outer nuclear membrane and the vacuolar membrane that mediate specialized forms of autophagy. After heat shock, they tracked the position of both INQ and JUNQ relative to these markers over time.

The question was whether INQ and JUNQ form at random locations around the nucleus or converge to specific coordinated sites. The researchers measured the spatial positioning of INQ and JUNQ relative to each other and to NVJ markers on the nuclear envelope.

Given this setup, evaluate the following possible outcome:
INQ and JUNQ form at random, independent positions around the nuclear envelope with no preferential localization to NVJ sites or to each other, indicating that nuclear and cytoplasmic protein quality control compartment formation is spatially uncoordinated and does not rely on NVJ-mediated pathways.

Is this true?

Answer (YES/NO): NO